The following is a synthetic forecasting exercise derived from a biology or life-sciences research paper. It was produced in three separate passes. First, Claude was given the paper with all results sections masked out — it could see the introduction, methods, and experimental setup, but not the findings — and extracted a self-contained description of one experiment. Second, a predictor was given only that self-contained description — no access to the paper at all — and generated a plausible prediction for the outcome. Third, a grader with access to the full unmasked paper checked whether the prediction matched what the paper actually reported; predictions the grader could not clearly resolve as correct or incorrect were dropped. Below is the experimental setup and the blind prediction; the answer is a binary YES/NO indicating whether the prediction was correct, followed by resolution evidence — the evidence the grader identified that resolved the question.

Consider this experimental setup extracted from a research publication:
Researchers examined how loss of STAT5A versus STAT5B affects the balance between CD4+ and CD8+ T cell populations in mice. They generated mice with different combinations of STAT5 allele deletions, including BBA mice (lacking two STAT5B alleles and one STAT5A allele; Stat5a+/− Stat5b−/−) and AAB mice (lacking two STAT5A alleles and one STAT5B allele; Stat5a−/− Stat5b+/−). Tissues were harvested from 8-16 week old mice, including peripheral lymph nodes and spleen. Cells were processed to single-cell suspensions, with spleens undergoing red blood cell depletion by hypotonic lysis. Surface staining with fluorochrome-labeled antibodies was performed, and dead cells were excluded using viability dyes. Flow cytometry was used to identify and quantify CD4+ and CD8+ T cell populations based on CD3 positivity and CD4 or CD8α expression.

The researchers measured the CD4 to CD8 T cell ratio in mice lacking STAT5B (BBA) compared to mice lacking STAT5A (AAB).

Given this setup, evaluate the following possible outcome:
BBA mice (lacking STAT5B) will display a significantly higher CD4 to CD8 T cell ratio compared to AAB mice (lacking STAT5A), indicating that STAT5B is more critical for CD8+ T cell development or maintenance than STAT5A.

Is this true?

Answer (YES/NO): YES